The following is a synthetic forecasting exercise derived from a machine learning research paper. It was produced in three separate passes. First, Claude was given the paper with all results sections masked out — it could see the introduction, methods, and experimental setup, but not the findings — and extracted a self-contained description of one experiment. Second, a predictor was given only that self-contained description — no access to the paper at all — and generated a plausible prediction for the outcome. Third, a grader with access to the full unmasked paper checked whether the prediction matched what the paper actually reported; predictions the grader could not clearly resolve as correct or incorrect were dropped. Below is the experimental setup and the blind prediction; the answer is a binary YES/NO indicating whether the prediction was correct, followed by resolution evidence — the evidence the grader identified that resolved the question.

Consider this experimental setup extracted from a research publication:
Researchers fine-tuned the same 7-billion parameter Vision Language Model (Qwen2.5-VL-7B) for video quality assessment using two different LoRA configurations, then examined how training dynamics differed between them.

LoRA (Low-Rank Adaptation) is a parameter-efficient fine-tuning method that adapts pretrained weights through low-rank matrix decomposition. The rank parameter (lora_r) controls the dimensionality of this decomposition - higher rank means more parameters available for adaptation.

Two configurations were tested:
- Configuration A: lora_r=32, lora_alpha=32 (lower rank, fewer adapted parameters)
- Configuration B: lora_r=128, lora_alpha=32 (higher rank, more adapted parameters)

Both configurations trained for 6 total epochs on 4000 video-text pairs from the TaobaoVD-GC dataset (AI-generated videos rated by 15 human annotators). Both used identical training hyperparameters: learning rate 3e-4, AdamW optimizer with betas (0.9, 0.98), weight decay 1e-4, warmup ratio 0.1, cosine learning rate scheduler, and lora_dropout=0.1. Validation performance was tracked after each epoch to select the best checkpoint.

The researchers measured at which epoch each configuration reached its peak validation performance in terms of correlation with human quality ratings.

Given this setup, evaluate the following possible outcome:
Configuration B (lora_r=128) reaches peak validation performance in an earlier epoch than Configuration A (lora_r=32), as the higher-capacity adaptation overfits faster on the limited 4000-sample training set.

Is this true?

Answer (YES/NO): NO